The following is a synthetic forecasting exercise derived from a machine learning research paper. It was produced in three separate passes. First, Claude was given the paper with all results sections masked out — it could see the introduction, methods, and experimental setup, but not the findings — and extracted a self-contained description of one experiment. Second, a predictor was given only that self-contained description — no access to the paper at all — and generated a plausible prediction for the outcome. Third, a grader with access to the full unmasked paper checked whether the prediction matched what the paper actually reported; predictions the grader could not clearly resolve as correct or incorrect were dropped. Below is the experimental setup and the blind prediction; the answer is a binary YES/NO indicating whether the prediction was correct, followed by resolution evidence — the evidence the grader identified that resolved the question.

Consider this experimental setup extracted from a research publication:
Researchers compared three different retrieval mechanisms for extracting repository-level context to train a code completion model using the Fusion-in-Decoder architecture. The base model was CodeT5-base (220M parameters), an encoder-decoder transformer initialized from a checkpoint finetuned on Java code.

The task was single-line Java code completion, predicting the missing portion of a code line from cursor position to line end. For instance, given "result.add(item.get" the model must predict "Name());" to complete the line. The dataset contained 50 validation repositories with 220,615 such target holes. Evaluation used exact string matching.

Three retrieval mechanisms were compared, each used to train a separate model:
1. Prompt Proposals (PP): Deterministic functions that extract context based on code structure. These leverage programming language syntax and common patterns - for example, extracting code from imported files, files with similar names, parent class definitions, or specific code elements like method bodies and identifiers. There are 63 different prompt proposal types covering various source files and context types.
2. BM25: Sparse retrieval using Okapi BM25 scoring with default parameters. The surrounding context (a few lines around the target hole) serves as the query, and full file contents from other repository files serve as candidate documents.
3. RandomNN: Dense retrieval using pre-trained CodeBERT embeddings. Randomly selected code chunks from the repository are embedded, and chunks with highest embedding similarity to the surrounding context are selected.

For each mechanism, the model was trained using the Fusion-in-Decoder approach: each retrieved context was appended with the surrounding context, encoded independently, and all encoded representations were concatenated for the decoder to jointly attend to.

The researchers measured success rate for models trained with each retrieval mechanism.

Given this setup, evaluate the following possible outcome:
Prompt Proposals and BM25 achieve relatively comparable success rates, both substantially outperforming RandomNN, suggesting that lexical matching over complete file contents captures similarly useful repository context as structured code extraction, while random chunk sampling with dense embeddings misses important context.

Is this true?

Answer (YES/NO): NO